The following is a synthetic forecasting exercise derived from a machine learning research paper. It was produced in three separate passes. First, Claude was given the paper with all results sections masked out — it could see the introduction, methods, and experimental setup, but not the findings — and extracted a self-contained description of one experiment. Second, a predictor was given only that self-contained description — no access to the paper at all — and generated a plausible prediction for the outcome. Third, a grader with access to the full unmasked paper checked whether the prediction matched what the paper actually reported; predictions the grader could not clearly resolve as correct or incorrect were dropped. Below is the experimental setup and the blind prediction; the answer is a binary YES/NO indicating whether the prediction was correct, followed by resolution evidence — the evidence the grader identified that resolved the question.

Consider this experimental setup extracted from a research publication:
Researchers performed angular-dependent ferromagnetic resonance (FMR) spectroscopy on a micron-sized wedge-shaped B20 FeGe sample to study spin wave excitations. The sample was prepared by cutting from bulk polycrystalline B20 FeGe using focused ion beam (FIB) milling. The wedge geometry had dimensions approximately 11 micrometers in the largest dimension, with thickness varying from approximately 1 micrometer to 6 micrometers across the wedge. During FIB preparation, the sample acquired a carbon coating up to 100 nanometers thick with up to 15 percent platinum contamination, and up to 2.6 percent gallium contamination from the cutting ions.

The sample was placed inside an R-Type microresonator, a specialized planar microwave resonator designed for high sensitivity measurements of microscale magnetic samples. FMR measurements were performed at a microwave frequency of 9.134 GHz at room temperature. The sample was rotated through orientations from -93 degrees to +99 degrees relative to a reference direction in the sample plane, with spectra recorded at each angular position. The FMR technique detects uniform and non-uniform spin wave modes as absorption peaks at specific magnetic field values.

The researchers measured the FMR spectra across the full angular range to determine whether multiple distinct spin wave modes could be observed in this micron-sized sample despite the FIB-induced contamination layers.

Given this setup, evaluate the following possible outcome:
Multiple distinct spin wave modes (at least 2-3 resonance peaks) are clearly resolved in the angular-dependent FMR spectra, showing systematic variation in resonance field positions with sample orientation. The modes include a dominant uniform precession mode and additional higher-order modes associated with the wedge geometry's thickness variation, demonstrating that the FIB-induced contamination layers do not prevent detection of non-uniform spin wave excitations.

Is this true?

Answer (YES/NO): YES